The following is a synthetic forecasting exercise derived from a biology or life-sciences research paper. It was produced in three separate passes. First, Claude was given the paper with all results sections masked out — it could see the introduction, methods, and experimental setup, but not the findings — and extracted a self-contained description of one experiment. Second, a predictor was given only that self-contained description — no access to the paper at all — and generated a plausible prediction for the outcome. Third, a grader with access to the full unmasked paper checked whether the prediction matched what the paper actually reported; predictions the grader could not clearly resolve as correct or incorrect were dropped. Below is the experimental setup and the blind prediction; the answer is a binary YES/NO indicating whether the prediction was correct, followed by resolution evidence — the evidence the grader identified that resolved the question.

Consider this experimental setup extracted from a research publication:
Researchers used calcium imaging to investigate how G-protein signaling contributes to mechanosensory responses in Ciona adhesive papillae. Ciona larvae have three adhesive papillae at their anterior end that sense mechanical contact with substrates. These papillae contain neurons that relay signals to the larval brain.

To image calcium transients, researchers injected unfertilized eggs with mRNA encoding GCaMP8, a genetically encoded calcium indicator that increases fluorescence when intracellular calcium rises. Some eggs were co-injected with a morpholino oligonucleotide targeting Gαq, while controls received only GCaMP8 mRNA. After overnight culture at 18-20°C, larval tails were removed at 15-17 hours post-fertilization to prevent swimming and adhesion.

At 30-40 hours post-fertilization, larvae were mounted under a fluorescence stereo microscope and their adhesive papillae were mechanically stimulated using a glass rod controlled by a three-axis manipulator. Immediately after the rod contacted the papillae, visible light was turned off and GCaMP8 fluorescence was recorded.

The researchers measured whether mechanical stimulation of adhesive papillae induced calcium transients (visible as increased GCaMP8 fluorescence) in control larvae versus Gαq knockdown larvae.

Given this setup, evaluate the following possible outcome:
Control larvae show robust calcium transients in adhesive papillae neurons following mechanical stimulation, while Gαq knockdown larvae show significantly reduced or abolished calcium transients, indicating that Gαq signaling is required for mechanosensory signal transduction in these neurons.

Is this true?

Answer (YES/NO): YES